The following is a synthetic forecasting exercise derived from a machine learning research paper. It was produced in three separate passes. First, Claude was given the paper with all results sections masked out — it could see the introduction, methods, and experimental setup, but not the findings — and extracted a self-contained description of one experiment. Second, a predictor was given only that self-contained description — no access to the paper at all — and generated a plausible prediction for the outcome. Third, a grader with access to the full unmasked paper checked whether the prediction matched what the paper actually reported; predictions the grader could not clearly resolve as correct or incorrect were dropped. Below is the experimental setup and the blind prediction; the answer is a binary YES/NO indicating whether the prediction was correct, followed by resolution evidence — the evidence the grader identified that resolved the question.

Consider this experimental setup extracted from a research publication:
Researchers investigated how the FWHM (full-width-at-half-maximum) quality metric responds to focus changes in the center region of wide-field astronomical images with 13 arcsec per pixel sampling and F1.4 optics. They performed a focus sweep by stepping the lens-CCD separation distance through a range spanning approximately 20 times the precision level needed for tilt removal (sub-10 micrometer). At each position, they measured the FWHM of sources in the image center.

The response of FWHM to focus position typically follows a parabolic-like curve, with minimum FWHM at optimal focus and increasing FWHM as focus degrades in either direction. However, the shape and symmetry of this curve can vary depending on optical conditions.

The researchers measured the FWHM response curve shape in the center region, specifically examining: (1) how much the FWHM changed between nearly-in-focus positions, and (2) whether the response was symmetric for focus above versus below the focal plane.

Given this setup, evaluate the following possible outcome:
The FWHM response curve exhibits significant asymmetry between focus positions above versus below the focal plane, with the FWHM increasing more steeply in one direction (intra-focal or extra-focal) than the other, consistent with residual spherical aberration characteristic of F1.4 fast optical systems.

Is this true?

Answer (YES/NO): YES